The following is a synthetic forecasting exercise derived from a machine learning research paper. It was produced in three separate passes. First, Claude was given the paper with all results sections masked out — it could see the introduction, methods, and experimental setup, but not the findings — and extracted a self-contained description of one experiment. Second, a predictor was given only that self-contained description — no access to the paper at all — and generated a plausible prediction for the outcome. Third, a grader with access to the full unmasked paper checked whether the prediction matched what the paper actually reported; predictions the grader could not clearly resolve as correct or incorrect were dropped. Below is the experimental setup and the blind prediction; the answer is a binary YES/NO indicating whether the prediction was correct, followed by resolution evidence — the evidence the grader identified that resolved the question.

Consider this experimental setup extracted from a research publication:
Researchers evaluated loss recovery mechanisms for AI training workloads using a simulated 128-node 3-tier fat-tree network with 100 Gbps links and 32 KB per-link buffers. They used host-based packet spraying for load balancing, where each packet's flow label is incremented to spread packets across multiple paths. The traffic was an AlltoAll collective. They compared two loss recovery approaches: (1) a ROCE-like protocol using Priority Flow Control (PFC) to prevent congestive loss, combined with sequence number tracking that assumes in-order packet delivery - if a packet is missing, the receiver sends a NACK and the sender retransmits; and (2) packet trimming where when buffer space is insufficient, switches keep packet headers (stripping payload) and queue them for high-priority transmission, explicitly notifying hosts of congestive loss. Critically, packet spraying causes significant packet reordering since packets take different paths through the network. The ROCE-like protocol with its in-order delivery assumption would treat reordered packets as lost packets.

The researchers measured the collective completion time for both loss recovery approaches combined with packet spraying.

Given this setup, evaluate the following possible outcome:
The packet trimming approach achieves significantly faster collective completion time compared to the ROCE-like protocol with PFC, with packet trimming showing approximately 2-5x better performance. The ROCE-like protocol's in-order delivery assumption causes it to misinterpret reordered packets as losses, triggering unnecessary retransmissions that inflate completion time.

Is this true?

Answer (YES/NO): NO